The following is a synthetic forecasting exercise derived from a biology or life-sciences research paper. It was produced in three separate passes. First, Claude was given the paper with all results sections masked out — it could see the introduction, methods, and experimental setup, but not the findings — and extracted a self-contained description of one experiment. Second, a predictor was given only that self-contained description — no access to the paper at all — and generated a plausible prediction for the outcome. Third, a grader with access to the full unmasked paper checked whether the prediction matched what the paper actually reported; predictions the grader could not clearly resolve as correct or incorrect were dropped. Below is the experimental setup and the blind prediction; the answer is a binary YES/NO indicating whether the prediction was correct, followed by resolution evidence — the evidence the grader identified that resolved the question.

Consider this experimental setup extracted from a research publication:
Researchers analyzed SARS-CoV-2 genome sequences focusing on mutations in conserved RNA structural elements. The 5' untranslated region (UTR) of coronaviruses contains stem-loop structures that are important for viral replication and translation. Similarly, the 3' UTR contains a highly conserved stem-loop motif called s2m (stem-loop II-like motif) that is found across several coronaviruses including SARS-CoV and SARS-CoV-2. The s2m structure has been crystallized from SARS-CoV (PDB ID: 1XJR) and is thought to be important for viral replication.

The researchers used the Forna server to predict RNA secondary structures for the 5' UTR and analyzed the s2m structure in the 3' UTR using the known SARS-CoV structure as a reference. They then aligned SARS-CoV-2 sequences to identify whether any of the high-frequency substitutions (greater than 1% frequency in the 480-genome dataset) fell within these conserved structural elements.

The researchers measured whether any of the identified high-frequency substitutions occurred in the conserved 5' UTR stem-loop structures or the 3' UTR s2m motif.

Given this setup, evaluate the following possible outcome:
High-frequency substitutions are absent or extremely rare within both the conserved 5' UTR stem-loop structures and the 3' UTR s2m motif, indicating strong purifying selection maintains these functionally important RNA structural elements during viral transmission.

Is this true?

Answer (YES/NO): NO